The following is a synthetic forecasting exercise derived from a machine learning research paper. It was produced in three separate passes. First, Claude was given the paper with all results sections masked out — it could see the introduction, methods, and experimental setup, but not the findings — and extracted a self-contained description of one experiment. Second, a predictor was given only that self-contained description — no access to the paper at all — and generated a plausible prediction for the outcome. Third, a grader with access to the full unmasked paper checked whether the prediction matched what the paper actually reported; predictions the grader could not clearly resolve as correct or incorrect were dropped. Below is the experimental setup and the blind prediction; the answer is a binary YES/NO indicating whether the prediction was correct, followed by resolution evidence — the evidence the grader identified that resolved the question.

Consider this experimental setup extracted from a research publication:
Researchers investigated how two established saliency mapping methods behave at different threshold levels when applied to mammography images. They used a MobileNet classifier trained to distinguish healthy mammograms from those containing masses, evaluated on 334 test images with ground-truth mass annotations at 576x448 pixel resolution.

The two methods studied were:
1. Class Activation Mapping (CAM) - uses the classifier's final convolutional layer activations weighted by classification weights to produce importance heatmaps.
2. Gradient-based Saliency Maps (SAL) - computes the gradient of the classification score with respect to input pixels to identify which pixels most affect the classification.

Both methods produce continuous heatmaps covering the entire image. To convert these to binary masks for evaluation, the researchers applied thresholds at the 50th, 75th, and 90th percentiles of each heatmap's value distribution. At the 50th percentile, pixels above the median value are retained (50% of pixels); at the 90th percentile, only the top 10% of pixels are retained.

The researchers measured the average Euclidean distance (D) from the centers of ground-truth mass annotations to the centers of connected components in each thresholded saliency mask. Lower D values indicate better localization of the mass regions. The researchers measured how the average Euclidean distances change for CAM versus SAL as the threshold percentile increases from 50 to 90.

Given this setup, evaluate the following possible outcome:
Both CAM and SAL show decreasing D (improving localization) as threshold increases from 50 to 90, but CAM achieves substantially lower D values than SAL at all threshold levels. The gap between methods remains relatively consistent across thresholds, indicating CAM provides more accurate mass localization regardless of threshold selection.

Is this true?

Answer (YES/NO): NO